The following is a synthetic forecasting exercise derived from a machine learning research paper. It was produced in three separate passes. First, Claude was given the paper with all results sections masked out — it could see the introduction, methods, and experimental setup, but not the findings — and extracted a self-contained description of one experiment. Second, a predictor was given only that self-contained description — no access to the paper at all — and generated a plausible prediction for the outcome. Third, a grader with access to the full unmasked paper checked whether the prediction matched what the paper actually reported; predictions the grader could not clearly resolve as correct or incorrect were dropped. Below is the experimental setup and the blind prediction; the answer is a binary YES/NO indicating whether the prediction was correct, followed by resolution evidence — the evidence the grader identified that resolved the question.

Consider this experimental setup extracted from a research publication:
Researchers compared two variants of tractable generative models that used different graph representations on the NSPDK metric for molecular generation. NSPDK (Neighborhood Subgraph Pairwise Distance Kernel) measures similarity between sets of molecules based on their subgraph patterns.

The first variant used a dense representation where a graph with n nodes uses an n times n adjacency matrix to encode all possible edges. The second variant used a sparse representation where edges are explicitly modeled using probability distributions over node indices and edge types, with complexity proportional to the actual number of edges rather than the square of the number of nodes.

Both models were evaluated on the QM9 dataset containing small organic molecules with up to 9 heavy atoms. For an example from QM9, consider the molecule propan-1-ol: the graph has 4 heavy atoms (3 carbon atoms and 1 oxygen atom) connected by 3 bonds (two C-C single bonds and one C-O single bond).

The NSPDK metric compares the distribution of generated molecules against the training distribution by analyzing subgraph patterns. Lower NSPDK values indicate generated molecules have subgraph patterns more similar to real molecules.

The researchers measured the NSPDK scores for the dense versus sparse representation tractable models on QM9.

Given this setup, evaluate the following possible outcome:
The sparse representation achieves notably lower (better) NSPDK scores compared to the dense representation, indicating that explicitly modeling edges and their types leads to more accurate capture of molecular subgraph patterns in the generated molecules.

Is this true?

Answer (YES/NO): NO